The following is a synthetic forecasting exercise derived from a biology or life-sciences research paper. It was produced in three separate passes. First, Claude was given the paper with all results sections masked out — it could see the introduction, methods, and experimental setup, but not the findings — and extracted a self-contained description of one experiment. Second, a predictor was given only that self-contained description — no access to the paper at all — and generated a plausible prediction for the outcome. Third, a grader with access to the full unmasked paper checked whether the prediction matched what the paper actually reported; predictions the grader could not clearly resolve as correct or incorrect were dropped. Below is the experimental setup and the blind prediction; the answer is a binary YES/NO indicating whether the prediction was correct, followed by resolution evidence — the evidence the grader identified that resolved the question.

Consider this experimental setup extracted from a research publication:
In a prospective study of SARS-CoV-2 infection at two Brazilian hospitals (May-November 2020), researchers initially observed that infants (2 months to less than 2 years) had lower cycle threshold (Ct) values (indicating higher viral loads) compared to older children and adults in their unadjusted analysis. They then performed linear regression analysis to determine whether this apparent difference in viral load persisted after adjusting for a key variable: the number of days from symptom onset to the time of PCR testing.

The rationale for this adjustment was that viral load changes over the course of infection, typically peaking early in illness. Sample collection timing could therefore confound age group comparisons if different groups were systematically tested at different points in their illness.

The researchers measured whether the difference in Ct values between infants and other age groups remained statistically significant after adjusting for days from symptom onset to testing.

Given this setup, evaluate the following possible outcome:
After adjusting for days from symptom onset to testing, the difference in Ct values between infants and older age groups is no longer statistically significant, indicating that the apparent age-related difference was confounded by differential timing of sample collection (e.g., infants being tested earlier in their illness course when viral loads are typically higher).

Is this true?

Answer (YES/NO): YES